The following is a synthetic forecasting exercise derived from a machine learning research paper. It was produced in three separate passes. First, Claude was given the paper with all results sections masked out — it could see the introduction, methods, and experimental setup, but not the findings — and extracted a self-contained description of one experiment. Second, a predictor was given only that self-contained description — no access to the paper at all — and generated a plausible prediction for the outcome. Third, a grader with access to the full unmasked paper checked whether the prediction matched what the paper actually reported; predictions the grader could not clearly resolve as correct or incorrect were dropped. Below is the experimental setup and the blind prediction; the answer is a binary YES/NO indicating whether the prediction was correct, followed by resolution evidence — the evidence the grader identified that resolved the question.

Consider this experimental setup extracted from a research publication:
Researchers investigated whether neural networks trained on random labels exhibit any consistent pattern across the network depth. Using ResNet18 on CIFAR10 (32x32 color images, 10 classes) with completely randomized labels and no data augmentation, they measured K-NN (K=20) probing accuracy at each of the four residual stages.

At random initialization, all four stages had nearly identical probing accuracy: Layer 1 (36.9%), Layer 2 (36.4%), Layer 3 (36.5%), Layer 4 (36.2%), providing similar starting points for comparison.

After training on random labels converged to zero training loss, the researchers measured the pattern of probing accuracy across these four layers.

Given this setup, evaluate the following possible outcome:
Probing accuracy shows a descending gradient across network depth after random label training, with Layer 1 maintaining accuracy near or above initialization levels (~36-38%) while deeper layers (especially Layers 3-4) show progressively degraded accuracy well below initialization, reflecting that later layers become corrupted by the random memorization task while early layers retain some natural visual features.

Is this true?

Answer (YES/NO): NO